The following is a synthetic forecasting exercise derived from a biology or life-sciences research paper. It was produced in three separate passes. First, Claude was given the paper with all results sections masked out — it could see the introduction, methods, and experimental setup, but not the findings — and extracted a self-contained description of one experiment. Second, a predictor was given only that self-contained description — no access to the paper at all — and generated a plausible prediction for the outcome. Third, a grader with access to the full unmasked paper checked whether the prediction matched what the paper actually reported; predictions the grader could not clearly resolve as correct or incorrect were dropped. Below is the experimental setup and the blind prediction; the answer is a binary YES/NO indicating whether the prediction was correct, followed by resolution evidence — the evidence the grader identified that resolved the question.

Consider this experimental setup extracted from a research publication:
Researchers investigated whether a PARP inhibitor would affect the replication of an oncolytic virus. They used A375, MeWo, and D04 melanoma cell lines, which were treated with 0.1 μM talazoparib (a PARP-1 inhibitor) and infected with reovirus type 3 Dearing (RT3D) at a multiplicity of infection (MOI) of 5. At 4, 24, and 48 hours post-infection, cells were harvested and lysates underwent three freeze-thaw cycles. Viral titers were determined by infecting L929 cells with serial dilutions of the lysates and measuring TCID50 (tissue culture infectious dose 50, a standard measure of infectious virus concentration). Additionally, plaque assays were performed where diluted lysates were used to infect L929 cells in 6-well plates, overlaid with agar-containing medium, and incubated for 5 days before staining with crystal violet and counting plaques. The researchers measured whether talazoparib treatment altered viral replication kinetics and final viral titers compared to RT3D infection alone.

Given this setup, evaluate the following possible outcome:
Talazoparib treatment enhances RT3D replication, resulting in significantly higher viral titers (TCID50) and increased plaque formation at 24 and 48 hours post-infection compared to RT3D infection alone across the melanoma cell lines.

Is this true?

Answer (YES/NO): NO